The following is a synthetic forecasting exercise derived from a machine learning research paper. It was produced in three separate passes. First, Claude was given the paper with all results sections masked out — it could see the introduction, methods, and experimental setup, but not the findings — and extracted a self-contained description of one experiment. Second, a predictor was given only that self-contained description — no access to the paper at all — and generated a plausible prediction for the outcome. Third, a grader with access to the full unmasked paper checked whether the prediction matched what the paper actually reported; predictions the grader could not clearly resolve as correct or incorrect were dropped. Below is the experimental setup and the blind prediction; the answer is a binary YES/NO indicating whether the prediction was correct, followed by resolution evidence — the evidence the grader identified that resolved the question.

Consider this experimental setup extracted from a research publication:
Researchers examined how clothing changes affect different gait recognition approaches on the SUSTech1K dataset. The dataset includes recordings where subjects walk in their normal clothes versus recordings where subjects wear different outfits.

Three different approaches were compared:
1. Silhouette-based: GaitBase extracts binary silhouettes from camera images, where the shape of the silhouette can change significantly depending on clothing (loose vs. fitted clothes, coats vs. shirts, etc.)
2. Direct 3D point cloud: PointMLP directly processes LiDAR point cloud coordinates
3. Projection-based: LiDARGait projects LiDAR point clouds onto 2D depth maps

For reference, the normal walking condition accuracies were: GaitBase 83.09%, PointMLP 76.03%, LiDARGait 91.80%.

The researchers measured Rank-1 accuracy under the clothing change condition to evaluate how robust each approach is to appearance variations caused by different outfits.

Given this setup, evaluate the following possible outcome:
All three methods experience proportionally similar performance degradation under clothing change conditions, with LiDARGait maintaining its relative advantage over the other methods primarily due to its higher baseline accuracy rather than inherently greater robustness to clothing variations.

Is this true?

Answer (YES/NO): NO